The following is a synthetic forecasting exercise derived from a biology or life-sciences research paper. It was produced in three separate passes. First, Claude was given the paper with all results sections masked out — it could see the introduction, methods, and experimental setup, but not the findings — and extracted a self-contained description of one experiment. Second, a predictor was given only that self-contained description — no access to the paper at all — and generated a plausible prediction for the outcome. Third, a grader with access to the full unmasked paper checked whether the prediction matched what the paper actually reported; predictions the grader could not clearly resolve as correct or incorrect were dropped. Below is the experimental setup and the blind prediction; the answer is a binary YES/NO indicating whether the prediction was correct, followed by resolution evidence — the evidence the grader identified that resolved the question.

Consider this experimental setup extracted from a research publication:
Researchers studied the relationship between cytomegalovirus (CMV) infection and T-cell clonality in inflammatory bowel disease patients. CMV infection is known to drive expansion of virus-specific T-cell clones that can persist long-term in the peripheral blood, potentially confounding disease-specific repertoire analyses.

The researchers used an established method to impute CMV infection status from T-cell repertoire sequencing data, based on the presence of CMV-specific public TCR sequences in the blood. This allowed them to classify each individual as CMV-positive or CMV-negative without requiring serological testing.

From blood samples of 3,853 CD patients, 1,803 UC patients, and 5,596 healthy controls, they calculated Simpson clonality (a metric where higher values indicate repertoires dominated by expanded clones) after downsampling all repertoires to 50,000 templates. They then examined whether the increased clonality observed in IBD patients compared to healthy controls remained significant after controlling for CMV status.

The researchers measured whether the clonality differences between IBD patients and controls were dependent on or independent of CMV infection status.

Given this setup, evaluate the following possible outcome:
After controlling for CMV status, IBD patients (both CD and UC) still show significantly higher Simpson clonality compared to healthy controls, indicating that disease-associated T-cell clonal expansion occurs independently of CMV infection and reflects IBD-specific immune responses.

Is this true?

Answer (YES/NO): YES